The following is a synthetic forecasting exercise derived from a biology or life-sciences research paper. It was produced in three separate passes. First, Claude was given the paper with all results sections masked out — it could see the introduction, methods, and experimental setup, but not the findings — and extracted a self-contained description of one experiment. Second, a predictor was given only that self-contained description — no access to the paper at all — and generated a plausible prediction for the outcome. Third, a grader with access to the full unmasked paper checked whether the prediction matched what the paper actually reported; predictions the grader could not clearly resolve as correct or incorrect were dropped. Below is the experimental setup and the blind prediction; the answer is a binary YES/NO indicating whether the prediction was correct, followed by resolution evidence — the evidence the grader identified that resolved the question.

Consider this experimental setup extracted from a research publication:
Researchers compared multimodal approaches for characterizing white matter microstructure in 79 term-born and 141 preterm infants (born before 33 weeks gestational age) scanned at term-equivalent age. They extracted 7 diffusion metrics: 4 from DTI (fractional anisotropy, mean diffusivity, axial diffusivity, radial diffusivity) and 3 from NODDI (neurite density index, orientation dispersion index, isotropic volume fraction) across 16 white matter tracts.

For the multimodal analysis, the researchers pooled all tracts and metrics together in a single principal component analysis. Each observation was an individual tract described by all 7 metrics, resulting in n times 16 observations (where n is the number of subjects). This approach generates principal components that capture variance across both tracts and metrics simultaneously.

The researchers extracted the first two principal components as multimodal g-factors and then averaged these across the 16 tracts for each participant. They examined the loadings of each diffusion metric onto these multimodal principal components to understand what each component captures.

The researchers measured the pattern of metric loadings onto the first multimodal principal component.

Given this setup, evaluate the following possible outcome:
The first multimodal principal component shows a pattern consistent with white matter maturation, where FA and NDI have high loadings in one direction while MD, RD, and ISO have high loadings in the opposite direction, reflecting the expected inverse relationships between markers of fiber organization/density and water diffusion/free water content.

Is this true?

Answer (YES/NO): NO